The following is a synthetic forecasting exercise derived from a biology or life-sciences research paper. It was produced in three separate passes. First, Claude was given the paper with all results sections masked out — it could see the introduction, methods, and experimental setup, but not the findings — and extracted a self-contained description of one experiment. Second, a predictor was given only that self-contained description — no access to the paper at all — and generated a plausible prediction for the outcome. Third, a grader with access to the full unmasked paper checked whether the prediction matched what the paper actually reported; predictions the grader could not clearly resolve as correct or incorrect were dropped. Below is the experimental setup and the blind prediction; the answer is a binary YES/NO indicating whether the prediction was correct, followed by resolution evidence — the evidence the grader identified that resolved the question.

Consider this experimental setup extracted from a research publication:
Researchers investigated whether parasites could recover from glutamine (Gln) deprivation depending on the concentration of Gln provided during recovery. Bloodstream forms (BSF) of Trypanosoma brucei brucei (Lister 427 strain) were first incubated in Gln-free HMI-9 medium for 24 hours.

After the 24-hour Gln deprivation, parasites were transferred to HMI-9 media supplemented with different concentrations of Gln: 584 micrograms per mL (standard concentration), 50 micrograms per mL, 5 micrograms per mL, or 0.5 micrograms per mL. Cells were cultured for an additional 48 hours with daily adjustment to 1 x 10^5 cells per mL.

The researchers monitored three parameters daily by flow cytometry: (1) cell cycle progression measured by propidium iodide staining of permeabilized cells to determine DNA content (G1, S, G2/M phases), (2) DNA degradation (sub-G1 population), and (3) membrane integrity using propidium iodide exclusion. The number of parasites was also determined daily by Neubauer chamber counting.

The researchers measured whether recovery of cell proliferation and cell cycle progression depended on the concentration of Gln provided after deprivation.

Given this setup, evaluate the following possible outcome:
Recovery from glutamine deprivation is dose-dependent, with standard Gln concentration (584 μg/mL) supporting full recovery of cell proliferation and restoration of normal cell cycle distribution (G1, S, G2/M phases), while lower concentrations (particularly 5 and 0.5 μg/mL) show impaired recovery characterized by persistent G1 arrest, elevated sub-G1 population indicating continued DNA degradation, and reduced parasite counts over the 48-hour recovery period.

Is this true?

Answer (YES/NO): NO